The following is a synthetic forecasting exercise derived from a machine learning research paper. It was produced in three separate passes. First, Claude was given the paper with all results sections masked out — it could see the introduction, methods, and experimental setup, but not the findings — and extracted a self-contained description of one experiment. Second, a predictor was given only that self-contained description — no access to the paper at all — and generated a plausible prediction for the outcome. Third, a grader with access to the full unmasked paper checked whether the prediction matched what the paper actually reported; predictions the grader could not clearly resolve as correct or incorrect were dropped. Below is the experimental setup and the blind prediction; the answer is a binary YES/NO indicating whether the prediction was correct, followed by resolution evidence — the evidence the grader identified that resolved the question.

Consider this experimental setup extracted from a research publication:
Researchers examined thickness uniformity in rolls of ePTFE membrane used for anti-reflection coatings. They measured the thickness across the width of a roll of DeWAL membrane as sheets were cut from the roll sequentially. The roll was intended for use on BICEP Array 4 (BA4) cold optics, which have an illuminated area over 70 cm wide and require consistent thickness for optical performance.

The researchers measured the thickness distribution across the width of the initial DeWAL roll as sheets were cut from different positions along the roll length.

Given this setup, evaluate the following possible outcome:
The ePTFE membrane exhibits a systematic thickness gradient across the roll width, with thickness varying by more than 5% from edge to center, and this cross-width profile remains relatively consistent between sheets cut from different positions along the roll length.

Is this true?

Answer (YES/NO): NO